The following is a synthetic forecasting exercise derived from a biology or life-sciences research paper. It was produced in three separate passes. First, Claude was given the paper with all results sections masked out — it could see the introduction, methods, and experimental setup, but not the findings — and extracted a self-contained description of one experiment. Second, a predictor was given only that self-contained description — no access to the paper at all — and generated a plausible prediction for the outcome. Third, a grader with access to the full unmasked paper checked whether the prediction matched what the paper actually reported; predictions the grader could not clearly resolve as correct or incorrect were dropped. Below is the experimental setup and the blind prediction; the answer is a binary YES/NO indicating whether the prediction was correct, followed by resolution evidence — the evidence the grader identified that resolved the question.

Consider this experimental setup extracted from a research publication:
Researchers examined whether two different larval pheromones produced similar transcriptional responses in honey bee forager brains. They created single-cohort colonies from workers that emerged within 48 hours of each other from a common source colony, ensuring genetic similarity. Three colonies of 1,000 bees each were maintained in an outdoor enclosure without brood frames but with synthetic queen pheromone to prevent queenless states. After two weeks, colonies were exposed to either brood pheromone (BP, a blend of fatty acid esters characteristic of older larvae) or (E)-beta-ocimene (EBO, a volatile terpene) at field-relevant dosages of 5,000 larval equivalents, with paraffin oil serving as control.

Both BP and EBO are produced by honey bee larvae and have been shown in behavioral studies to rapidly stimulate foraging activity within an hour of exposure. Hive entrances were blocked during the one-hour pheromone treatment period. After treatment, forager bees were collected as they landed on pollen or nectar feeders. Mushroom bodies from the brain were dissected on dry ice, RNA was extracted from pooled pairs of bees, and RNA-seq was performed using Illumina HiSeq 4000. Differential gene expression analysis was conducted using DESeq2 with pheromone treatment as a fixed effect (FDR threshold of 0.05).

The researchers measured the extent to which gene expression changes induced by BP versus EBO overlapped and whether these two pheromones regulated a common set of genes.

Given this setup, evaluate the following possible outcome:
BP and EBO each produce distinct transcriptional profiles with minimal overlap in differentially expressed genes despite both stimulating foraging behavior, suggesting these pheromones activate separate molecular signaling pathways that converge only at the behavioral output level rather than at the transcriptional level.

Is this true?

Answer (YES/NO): NO